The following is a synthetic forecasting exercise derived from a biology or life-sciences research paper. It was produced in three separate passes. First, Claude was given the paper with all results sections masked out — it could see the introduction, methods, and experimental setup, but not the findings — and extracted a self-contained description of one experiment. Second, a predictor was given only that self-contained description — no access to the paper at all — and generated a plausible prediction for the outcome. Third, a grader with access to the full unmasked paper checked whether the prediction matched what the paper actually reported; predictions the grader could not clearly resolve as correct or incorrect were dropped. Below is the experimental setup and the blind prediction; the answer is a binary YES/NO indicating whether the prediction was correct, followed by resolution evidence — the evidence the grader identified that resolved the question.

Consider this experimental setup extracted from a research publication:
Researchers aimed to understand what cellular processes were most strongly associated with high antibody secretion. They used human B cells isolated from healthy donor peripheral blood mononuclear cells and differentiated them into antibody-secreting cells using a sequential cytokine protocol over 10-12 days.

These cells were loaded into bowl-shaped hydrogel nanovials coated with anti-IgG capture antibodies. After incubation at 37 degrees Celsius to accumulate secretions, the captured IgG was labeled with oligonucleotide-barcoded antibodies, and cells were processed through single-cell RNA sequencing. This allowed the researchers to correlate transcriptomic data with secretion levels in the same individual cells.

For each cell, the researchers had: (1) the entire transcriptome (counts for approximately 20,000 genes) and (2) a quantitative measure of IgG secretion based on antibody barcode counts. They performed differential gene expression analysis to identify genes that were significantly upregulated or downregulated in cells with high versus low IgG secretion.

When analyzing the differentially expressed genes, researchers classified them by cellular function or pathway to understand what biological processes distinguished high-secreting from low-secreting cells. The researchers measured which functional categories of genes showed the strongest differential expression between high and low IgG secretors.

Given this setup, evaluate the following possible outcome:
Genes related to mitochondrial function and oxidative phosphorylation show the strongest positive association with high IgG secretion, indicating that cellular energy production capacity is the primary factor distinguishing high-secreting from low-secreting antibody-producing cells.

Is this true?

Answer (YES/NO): NO